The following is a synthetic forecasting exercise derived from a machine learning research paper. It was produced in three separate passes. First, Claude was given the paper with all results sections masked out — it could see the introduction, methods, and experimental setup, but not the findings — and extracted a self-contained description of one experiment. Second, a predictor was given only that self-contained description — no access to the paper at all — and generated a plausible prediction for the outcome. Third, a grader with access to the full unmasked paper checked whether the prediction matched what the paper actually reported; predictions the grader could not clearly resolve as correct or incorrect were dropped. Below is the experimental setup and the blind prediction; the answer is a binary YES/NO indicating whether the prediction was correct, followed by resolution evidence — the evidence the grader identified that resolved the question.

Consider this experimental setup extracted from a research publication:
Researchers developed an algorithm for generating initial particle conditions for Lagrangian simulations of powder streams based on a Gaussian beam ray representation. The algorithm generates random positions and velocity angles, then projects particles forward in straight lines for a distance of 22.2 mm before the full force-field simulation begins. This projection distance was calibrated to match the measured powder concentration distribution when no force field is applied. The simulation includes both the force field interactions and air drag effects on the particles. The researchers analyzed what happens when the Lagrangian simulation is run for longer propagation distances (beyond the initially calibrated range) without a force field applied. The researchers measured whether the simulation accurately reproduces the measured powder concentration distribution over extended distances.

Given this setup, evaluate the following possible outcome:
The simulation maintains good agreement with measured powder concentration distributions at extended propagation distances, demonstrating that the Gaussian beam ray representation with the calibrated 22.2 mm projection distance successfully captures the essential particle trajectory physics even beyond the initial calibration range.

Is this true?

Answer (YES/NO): NO